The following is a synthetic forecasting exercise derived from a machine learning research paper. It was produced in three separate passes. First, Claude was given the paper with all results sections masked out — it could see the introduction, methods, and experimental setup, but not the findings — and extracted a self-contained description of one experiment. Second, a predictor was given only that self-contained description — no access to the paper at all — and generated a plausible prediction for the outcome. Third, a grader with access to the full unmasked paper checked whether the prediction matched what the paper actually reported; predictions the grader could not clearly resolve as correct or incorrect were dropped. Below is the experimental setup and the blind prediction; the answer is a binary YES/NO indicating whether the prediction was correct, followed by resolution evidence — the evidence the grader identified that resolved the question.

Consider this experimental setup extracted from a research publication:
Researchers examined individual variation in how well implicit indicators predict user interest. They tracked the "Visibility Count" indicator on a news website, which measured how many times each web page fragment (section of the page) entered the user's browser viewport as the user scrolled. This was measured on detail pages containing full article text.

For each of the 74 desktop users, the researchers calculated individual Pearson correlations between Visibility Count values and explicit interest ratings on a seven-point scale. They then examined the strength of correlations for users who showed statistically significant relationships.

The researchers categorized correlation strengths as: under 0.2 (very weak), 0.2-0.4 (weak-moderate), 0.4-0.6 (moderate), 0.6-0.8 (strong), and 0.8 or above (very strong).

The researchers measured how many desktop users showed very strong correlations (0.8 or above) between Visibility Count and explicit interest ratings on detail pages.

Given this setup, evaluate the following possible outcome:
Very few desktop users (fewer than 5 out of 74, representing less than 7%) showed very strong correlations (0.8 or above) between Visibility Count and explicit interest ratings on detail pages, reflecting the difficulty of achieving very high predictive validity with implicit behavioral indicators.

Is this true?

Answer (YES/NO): NO